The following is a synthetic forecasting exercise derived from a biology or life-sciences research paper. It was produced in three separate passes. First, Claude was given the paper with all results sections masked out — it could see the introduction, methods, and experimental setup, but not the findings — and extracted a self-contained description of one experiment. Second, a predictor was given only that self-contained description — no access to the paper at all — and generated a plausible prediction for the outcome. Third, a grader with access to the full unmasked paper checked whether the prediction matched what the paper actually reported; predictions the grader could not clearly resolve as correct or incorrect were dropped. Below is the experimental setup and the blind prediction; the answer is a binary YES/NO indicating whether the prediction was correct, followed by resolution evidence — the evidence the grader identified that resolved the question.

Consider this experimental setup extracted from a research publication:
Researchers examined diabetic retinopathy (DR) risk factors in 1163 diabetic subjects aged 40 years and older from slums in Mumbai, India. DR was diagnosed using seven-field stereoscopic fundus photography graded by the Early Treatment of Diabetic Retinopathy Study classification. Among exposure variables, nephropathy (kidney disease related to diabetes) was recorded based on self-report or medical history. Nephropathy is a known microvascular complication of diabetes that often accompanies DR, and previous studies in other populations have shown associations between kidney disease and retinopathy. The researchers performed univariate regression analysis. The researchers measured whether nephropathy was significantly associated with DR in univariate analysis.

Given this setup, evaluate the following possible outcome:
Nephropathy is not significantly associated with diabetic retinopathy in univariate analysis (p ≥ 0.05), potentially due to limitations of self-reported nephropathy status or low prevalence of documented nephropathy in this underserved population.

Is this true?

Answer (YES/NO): YES